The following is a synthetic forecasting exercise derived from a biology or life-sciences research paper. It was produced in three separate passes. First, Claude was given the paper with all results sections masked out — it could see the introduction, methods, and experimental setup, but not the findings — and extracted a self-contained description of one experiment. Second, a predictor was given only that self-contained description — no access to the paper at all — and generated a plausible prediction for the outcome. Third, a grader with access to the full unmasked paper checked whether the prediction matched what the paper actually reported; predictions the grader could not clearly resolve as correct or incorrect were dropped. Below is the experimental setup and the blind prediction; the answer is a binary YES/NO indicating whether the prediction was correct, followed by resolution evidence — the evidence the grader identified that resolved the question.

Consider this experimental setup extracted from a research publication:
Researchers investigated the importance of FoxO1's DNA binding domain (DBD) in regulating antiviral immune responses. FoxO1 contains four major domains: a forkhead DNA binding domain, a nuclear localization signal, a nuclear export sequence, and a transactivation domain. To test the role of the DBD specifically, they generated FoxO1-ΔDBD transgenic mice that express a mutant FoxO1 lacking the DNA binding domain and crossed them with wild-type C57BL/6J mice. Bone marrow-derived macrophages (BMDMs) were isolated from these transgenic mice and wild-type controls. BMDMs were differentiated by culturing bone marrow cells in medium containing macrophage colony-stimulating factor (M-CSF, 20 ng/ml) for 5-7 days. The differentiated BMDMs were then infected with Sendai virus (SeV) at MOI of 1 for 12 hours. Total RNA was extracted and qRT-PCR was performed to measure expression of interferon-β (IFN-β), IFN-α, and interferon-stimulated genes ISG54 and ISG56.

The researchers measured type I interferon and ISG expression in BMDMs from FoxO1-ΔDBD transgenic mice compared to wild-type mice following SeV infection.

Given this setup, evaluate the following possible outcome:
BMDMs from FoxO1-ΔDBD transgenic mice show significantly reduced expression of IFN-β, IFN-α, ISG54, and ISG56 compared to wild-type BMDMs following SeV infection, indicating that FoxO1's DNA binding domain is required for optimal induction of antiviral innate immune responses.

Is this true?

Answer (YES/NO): NO